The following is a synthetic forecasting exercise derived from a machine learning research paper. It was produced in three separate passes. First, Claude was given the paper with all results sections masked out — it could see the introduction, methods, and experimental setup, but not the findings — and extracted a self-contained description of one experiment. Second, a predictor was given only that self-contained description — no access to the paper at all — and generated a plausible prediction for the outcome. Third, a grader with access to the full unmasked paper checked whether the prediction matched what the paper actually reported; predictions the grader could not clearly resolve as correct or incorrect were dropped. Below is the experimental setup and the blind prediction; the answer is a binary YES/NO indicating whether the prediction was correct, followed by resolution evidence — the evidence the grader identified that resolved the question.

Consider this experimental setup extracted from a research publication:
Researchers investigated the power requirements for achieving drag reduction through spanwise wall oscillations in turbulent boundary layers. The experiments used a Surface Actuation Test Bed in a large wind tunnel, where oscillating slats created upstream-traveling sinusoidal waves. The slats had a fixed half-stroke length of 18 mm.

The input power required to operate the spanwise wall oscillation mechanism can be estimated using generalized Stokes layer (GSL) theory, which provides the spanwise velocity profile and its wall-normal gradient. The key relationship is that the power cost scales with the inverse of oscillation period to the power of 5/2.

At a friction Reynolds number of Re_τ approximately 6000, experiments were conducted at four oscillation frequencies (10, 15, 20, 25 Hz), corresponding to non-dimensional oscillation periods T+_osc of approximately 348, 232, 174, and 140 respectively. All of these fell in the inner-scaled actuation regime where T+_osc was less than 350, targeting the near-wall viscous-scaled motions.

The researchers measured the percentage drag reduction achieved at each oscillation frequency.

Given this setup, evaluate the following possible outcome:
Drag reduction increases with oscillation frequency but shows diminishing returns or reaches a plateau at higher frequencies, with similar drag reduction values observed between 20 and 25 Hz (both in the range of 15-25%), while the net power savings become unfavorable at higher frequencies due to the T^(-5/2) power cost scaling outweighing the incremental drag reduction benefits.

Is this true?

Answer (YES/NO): NO